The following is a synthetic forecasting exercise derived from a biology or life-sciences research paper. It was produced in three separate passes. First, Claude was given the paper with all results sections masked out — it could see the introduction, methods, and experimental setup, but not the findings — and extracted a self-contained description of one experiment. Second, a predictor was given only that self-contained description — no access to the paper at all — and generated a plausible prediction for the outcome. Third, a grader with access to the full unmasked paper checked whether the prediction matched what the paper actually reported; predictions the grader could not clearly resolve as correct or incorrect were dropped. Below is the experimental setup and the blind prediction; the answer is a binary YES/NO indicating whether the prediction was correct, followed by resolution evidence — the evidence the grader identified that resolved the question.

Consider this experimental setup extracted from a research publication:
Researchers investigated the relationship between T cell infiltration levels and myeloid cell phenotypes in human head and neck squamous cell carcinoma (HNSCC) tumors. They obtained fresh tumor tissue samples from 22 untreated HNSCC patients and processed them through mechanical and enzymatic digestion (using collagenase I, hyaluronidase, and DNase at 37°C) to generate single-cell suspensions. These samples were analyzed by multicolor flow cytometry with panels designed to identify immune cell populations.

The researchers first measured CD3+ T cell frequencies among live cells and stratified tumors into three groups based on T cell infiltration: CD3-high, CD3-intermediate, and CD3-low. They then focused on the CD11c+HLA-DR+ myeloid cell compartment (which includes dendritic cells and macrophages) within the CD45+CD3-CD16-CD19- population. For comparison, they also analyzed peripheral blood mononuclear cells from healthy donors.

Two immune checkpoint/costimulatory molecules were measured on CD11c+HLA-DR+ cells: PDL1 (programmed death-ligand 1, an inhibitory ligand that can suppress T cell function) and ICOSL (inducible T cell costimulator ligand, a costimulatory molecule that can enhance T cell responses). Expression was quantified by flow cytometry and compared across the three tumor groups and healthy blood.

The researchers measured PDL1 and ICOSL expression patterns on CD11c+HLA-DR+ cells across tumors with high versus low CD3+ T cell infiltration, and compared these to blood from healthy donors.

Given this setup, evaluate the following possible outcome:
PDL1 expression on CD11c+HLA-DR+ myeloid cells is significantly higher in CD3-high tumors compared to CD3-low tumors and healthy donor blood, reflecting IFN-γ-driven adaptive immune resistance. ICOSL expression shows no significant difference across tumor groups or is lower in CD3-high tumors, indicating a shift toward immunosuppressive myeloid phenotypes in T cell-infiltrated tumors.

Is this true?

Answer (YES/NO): YES